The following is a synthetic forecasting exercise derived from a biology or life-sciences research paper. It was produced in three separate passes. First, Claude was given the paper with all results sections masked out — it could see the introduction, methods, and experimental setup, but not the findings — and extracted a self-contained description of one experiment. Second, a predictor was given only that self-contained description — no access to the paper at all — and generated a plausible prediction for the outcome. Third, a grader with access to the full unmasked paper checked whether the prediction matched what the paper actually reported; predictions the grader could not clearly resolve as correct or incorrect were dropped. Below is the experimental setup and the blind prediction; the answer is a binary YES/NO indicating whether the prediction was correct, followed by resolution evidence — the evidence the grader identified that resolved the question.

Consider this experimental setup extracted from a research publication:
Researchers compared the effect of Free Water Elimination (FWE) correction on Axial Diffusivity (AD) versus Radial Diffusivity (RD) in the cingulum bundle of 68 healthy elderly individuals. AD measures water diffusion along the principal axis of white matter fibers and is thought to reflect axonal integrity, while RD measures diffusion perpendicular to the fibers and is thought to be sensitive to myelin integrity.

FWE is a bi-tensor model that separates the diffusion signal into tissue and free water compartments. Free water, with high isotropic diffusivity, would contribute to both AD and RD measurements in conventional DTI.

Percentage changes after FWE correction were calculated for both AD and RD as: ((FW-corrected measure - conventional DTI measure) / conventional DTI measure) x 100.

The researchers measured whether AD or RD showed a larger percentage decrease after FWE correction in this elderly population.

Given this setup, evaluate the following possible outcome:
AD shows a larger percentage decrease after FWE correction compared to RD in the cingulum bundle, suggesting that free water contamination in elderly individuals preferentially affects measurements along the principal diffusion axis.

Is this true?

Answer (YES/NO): NO